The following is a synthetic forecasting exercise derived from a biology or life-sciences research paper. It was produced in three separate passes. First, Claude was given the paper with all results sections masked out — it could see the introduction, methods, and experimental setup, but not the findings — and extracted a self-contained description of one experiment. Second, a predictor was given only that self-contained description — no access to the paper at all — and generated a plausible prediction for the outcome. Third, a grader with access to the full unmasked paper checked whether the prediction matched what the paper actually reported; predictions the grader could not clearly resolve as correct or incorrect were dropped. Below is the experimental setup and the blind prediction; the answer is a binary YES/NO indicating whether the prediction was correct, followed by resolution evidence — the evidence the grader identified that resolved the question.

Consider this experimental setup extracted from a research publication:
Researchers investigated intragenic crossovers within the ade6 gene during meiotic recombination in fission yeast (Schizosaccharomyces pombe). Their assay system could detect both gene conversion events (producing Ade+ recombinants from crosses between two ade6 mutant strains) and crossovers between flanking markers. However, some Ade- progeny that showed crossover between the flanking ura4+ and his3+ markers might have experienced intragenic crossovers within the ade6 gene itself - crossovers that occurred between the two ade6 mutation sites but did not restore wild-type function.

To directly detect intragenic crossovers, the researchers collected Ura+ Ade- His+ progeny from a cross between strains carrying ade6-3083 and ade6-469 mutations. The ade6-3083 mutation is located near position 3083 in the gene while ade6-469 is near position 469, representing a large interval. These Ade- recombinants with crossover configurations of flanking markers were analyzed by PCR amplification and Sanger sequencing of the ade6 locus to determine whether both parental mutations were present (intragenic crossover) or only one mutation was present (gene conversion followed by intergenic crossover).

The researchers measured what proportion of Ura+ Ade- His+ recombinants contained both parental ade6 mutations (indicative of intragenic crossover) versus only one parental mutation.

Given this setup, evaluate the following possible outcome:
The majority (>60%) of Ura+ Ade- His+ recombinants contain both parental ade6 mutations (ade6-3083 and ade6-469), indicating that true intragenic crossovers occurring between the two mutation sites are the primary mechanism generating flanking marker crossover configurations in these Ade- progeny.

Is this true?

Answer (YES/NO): NO